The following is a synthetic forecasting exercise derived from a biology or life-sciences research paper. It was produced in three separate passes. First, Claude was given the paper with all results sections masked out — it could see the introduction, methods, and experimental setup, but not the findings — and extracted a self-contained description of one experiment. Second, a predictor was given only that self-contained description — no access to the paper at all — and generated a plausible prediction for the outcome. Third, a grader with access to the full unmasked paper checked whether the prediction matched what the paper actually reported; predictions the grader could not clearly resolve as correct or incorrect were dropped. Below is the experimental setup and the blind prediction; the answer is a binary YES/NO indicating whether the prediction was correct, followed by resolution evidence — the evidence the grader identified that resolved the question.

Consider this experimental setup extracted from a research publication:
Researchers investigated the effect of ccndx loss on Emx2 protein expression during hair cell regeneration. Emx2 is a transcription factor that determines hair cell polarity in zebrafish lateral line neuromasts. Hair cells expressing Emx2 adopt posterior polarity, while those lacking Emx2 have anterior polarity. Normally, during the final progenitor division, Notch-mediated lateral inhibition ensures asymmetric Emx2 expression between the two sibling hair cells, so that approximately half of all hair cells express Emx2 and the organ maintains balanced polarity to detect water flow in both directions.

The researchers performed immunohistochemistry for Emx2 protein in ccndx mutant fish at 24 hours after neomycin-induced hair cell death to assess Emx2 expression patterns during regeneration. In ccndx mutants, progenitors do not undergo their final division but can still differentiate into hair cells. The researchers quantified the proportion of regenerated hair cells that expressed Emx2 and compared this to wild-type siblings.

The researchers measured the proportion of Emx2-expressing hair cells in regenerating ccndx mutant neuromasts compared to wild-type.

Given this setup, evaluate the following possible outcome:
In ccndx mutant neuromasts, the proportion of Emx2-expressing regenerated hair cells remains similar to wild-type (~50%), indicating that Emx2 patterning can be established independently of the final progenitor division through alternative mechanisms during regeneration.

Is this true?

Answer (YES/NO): NO